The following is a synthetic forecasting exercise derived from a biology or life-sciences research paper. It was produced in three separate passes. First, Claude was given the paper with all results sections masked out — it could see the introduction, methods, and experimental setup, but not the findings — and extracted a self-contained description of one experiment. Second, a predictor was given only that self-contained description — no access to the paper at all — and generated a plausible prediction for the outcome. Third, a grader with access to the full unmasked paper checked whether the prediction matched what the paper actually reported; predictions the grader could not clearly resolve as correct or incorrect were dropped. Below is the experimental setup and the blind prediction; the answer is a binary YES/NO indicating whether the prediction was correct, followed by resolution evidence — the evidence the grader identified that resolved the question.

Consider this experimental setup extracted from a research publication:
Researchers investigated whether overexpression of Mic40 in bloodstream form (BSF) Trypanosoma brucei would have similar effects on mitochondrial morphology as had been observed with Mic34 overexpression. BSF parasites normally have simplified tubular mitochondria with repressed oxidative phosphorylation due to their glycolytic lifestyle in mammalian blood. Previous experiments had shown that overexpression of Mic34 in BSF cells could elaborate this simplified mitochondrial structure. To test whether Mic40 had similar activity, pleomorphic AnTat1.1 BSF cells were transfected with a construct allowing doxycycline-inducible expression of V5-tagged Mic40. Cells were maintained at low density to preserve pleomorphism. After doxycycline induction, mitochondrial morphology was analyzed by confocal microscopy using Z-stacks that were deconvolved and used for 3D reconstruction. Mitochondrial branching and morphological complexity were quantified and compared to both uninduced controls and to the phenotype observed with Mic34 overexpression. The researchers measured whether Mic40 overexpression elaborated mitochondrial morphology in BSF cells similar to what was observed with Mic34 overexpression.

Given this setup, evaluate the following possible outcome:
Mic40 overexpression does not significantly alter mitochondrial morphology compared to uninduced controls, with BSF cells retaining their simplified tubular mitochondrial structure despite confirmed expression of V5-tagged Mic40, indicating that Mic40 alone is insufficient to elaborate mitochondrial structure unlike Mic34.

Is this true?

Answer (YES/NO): NO